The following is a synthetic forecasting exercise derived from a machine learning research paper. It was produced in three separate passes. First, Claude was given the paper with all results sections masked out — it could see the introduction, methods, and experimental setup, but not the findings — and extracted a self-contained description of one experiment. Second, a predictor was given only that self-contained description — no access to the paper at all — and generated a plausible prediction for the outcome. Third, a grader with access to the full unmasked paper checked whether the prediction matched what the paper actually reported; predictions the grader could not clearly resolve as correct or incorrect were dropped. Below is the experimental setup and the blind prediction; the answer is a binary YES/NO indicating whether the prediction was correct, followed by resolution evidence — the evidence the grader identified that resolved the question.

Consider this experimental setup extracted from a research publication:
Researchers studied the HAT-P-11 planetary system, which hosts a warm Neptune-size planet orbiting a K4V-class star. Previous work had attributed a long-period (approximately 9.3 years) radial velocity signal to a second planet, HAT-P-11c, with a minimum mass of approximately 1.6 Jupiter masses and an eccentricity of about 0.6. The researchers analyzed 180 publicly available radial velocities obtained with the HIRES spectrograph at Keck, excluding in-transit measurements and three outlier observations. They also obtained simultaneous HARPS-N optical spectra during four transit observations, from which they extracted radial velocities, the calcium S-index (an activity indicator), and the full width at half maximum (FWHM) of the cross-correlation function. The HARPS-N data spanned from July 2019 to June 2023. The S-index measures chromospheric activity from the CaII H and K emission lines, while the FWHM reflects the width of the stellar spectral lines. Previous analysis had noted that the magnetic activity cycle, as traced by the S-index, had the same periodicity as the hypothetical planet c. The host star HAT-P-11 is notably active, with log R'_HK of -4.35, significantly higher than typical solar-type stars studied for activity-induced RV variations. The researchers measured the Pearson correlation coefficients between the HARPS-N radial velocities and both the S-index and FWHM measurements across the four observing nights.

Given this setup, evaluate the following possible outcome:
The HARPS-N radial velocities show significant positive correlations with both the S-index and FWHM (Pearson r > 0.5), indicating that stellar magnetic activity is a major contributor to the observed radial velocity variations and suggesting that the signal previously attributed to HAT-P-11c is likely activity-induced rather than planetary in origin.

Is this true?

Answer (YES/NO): YES